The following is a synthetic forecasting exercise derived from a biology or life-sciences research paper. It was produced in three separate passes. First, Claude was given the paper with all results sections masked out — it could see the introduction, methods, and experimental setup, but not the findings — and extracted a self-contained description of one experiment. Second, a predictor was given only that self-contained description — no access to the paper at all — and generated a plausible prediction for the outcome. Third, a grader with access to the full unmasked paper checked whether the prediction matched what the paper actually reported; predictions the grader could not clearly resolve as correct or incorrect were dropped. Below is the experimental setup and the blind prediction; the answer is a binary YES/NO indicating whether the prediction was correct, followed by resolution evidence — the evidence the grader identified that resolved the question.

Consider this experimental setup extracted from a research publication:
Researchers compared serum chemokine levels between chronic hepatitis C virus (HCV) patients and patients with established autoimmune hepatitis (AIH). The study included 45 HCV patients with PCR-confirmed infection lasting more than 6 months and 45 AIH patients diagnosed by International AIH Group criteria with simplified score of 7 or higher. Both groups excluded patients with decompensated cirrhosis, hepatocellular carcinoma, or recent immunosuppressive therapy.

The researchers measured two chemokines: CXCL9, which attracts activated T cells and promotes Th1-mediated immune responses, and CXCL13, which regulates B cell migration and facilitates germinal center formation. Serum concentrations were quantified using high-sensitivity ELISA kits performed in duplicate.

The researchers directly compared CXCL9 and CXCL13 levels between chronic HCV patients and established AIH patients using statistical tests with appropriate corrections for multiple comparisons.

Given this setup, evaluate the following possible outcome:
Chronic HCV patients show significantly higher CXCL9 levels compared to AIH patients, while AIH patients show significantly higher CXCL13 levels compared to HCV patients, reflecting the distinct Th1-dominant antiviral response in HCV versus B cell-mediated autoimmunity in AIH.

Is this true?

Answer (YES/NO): NO